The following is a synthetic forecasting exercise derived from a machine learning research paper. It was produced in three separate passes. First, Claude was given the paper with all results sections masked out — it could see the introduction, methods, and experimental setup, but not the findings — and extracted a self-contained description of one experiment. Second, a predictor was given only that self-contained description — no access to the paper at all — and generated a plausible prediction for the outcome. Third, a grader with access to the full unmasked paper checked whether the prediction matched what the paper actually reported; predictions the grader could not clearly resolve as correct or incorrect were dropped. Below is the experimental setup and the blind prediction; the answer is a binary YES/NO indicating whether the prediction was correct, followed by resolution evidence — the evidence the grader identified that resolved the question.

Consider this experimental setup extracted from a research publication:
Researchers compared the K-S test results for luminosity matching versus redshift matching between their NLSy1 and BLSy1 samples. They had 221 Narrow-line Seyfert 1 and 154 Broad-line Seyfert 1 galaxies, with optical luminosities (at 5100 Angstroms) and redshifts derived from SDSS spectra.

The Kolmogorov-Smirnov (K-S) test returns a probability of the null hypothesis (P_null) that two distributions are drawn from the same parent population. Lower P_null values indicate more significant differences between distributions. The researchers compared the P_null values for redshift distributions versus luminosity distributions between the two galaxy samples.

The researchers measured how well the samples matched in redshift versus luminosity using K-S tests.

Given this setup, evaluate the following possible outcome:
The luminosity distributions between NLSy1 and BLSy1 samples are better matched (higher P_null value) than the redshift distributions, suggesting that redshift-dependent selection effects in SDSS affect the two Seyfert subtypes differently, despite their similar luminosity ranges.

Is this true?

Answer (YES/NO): NO